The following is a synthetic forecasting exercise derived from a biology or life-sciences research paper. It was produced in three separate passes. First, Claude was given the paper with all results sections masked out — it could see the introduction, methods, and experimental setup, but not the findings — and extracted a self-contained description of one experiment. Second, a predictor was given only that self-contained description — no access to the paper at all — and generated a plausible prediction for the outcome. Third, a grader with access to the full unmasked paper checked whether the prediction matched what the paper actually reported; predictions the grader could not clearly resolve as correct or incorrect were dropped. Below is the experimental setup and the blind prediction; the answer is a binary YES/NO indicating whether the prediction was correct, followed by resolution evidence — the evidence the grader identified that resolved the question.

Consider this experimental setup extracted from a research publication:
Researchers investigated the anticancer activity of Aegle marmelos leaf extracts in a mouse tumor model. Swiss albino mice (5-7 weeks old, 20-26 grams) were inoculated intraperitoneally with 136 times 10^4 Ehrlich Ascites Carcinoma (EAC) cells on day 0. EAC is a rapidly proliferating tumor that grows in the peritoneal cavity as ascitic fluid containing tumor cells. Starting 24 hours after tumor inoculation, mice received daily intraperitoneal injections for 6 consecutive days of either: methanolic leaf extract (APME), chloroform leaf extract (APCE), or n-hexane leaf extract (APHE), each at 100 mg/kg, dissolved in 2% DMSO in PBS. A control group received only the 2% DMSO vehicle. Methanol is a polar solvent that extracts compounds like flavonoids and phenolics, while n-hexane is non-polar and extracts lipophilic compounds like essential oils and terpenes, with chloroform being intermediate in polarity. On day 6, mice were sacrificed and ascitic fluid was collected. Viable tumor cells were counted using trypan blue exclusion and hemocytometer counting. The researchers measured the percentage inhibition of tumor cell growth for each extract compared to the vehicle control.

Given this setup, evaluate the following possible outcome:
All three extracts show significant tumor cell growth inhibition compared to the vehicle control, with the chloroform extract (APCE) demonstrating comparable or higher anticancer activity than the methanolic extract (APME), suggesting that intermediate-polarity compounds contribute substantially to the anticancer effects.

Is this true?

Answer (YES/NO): NO